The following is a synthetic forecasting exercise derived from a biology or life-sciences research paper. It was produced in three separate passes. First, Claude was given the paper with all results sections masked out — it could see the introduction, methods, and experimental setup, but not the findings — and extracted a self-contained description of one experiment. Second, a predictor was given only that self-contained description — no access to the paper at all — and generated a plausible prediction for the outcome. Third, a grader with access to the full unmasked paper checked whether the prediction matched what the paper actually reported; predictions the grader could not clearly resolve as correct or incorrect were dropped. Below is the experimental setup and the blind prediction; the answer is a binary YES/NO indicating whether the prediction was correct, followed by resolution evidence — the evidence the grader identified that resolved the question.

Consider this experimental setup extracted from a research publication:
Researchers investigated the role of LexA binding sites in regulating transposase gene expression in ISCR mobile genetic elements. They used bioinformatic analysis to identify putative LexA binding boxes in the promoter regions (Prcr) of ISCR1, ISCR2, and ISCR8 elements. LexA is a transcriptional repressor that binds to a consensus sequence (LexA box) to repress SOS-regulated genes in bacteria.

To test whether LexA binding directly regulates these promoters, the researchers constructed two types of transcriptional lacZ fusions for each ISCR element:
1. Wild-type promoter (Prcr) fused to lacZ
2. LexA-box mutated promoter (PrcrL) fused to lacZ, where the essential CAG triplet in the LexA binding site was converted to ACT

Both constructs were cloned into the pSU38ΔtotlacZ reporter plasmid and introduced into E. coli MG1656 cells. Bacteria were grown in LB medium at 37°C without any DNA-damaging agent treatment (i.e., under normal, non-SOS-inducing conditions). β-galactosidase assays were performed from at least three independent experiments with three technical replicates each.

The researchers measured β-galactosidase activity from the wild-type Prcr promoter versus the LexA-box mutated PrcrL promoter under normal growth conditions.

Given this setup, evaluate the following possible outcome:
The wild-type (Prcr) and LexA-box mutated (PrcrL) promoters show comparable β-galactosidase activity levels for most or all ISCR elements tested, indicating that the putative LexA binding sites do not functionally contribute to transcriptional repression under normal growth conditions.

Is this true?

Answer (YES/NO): NO